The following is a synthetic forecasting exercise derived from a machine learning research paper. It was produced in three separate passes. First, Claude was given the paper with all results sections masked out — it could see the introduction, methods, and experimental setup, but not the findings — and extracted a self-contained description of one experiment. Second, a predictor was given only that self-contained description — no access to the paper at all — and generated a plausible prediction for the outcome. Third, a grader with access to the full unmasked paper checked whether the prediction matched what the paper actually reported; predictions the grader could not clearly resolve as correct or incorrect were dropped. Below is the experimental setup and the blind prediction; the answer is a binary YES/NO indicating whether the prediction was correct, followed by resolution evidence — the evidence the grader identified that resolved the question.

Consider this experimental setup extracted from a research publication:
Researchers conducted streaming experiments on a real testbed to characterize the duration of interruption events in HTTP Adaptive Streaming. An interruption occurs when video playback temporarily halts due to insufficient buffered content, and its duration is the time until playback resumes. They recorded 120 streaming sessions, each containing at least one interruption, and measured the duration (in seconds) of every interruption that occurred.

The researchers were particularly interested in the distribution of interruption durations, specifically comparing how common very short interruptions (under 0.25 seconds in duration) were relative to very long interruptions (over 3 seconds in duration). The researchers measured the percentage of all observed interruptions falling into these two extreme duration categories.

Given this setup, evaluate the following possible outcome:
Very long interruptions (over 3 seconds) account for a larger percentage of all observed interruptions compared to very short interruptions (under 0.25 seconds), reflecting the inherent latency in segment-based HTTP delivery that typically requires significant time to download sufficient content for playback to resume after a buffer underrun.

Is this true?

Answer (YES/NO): NO